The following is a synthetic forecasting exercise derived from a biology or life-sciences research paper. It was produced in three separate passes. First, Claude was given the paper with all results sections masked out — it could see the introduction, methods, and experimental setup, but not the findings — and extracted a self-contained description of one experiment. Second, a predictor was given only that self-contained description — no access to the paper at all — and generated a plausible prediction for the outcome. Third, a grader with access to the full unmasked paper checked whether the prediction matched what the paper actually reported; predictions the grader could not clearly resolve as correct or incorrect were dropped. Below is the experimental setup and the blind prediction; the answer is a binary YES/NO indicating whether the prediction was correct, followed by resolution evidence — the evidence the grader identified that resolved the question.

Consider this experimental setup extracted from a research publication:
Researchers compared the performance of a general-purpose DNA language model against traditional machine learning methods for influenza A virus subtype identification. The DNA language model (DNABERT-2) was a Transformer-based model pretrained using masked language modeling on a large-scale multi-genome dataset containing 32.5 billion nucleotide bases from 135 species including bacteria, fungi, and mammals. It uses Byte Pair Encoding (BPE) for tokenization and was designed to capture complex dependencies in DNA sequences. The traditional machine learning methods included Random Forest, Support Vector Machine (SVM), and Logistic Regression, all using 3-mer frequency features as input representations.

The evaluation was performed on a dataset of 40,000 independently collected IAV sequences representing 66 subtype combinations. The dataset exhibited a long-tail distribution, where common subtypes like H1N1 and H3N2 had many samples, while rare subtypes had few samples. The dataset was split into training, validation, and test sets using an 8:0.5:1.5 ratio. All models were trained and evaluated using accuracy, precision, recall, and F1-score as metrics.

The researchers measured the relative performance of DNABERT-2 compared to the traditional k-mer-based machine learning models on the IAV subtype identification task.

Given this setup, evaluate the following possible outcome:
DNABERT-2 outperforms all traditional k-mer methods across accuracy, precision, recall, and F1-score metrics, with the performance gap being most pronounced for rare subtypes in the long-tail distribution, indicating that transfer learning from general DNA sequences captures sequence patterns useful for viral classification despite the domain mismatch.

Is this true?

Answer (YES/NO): NO